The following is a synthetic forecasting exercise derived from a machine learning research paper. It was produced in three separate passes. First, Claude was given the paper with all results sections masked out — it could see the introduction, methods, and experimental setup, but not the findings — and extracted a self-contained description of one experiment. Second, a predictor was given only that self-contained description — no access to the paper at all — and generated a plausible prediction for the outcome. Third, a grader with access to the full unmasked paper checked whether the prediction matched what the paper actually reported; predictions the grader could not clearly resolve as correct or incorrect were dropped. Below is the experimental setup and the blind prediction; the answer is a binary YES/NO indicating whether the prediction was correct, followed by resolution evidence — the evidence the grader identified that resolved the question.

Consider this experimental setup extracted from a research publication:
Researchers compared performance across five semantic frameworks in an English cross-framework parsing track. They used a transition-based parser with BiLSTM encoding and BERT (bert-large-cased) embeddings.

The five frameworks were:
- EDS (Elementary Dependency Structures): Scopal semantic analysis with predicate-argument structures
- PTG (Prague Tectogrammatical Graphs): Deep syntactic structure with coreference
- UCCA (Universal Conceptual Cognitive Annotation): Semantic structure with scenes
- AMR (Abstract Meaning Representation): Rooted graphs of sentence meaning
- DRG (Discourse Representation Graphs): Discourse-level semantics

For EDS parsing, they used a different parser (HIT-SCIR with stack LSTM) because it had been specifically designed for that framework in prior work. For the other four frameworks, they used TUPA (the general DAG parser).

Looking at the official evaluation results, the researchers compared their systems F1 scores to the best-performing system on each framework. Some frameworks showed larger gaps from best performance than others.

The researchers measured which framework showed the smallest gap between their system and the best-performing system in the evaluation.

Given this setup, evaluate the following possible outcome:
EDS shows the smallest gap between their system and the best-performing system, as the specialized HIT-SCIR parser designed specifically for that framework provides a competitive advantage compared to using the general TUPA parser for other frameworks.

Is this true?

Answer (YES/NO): NO